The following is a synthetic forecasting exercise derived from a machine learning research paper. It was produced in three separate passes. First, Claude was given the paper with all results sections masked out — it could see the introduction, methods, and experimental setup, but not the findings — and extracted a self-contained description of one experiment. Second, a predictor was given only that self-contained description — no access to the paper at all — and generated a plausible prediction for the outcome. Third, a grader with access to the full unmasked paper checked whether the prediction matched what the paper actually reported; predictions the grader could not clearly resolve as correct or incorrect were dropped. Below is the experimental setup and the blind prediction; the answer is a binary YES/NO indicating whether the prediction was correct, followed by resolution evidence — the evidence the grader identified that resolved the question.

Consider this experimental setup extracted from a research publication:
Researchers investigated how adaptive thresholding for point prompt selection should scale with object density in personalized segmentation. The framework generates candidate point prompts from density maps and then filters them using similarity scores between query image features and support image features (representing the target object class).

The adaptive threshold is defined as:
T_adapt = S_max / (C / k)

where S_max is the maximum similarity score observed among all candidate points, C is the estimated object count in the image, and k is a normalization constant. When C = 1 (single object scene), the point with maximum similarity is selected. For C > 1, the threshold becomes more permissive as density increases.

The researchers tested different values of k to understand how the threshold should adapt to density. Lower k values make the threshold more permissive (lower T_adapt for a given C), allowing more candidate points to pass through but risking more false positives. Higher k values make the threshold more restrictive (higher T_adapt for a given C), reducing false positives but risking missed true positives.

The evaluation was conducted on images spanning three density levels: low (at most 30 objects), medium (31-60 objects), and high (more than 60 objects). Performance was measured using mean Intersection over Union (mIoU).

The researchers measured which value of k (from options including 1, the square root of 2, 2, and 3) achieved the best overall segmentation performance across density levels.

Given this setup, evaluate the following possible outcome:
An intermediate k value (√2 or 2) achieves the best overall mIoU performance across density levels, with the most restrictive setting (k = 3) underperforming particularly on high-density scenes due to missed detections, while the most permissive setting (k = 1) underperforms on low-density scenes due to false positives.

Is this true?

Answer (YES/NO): NO